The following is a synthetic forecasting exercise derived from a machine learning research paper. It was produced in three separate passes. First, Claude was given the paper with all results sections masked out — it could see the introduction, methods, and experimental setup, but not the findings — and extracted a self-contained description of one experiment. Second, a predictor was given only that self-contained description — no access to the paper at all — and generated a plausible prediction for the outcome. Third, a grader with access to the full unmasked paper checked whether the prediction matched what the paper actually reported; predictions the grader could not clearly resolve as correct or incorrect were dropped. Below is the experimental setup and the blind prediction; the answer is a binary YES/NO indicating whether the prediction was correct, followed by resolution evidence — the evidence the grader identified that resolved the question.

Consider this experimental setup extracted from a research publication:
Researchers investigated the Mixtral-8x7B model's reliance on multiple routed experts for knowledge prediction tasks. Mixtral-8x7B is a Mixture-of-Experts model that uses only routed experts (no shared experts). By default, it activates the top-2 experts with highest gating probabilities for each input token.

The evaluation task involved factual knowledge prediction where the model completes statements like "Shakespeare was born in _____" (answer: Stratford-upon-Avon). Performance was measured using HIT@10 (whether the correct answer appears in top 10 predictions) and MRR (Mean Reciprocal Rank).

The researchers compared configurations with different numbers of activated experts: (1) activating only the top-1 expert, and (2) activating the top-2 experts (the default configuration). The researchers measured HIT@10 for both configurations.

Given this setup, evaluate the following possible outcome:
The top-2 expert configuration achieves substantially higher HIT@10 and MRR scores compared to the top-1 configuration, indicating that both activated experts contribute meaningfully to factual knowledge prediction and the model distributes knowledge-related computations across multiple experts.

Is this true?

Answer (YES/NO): NO